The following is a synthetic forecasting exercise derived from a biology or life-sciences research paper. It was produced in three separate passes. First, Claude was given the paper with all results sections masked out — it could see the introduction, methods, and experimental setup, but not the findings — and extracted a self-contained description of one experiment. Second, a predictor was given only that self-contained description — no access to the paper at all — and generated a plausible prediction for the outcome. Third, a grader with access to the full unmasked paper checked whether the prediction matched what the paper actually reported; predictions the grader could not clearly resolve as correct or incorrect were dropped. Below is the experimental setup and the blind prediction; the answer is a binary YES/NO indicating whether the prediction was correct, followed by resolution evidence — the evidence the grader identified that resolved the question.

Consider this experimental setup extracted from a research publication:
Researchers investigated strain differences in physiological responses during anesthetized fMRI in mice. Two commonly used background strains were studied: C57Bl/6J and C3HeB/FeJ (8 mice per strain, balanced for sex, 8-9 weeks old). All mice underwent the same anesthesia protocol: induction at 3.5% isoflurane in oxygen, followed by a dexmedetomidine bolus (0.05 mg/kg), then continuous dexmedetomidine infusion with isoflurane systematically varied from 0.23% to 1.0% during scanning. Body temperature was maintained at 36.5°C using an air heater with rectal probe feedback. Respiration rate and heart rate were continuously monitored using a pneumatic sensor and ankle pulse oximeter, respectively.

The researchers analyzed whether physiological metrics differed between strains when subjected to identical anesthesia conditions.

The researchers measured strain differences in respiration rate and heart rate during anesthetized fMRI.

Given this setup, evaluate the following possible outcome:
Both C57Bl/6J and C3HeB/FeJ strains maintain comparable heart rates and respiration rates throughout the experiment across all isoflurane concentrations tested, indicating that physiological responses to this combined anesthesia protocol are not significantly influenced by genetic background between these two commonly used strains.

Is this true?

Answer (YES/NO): NO